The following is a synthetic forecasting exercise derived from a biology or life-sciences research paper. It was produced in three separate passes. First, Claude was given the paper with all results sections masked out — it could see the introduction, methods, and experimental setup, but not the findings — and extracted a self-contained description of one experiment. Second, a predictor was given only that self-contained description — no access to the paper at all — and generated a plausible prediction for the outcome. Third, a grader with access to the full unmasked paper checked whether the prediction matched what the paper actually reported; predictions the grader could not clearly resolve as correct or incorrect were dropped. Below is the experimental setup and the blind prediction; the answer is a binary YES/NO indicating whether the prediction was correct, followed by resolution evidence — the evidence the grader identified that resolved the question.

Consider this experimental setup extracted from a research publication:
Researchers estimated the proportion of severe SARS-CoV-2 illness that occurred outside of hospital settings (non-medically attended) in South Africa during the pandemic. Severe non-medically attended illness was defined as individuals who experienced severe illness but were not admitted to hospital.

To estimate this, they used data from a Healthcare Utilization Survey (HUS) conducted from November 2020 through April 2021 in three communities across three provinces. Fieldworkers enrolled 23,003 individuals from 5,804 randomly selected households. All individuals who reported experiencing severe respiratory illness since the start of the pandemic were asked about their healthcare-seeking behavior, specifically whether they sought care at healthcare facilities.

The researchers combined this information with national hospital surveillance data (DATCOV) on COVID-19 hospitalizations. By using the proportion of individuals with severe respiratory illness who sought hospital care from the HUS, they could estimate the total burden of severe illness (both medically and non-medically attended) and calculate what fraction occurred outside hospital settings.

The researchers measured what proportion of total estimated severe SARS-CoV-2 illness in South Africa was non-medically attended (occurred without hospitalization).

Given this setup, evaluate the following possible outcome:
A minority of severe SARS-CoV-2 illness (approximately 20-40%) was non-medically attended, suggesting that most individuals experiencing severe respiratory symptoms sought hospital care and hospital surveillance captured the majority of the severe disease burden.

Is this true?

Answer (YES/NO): YES